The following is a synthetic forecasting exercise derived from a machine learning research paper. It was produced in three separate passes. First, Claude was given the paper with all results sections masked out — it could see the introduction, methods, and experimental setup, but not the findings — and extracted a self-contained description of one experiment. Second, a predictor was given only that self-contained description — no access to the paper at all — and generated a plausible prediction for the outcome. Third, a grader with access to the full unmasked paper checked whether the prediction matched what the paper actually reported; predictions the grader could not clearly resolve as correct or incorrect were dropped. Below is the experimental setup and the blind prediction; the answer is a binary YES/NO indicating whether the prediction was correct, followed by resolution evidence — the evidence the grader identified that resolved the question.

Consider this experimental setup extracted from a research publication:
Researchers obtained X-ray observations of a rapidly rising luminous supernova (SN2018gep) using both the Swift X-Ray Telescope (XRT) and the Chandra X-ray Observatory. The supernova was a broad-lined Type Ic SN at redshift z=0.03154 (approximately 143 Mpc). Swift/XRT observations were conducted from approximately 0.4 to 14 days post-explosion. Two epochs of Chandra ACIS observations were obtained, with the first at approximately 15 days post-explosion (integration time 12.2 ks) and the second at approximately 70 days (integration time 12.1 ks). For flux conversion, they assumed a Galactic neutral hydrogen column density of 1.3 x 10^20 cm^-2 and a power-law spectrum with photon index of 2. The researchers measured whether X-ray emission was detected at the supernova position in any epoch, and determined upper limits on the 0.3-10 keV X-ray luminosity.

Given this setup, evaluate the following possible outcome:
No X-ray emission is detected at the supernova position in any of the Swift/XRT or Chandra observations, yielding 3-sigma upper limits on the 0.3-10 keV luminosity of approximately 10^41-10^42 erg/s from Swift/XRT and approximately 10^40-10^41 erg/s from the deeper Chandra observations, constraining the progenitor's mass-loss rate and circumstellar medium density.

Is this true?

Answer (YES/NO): YES